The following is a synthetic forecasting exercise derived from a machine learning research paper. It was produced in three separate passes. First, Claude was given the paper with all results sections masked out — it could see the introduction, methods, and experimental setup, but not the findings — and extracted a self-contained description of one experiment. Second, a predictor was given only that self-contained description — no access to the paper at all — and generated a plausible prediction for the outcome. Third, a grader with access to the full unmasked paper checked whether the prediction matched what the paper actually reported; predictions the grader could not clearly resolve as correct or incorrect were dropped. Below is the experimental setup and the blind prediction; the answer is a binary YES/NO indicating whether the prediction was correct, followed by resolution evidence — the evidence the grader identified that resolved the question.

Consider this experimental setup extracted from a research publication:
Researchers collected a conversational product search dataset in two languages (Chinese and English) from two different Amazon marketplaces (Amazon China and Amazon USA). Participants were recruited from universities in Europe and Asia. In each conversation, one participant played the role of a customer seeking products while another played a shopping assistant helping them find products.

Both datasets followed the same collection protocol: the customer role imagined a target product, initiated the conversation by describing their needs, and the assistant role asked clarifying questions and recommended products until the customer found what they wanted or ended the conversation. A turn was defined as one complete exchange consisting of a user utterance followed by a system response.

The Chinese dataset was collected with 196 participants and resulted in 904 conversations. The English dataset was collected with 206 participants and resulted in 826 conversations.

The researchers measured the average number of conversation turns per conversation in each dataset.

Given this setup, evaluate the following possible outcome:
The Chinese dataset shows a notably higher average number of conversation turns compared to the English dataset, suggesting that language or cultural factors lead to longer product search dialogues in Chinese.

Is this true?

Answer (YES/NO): NO